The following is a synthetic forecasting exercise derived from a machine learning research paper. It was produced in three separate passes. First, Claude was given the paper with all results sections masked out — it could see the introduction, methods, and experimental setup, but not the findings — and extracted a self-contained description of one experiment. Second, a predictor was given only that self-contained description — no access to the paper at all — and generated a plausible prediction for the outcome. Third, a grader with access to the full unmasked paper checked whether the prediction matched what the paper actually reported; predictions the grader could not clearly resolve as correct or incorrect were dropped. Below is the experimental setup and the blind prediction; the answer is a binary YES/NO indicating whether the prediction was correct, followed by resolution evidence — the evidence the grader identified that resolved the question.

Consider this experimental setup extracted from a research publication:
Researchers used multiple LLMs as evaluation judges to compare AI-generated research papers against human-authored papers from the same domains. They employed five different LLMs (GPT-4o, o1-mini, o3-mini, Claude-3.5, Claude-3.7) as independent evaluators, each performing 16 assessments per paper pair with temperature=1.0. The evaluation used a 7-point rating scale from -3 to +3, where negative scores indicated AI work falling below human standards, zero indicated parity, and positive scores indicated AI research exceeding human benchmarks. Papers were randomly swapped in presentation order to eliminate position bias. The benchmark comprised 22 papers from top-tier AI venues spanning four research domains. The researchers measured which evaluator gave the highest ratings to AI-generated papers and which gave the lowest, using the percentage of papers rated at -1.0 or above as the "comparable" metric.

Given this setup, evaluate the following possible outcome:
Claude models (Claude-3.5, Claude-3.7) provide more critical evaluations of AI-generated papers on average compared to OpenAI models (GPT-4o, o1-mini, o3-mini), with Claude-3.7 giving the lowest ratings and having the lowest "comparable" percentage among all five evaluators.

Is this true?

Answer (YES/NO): NO